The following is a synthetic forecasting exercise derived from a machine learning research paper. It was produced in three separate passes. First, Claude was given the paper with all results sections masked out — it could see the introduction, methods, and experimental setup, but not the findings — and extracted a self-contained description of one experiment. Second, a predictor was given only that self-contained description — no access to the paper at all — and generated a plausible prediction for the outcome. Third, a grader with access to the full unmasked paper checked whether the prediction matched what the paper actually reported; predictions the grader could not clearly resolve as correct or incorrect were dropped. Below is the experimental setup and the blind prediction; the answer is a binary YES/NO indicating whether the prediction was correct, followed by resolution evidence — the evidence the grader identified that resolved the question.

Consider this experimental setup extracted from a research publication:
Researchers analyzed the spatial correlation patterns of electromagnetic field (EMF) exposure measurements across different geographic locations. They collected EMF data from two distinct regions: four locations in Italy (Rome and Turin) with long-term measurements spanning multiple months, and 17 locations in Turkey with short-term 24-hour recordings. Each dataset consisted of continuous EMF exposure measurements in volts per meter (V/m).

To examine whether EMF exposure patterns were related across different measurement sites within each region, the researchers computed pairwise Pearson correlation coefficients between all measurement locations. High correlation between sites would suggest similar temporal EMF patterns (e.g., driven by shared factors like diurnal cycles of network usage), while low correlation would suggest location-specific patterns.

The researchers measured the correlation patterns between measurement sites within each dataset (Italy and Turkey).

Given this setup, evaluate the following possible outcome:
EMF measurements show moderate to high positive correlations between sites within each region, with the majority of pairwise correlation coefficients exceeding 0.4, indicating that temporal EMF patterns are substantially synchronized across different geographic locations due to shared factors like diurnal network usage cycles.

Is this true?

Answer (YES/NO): NO